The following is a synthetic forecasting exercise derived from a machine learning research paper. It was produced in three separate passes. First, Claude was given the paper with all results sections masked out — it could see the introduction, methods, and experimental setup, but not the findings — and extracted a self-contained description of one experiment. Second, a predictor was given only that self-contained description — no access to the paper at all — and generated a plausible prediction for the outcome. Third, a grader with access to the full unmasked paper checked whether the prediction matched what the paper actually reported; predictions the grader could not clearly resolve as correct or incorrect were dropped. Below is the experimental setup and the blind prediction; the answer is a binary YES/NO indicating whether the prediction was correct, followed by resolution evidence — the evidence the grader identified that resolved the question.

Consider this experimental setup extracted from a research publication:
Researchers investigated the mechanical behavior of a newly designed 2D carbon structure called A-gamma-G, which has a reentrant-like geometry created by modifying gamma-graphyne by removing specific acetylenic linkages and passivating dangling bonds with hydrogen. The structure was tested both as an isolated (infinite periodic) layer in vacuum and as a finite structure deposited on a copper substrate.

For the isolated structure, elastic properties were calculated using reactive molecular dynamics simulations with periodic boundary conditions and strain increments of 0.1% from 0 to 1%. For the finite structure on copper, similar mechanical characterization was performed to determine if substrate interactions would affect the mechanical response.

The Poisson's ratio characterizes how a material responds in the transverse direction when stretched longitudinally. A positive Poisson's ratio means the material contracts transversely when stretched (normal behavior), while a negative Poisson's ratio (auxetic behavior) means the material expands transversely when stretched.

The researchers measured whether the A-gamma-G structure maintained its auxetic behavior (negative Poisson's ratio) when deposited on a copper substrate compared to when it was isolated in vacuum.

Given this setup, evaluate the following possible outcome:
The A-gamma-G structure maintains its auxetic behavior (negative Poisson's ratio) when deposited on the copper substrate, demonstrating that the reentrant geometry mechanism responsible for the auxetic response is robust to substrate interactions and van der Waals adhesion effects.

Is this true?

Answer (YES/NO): YES